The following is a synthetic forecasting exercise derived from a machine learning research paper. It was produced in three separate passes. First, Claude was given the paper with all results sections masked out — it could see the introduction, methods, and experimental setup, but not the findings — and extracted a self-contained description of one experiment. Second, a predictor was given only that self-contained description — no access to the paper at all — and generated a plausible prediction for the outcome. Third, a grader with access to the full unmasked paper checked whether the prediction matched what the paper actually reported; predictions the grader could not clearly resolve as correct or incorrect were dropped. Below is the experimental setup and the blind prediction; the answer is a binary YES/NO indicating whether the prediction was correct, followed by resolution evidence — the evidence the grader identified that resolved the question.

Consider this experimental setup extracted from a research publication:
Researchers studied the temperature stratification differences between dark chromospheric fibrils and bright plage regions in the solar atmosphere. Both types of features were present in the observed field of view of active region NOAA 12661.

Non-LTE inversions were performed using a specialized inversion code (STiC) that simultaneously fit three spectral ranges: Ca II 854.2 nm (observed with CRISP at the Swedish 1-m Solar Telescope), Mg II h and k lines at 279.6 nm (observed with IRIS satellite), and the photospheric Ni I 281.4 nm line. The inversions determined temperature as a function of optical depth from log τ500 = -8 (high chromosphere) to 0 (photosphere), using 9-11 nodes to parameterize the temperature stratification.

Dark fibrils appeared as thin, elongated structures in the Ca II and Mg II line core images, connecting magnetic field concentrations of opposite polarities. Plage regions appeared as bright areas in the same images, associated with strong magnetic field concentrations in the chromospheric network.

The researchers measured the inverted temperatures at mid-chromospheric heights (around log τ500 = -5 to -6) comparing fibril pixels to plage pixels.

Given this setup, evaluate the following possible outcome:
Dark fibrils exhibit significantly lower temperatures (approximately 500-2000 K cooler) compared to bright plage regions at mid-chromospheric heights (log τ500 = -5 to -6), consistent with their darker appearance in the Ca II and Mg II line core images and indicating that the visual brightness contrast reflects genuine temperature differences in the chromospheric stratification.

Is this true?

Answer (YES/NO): NO